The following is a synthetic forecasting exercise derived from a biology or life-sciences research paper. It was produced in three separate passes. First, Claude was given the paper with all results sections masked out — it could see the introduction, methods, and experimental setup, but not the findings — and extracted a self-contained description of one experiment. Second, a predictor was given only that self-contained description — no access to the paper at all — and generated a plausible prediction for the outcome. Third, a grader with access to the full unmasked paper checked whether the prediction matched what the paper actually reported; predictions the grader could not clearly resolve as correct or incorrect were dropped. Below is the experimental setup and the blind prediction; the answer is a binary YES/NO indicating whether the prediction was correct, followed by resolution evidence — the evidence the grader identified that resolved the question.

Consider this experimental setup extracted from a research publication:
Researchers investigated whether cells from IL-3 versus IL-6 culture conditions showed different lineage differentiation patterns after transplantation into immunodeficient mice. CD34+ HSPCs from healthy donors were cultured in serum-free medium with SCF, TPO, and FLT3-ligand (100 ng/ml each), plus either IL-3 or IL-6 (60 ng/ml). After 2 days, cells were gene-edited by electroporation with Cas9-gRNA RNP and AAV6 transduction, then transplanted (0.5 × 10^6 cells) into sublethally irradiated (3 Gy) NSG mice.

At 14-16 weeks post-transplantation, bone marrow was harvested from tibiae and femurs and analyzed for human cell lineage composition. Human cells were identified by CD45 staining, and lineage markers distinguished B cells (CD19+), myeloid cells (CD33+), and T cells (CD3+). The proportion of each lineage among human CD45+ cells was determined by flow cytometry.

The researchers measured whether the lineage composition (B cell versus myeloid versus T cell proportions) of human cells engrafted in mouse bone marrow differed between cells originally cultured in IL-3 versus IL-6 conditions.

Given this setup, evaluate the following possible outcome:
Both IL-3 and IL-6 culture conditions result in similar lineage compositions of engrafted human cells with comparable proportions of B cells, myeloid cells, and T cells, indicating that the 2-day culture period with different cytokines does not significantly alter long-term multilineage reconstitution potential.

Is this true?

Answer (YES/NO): YES